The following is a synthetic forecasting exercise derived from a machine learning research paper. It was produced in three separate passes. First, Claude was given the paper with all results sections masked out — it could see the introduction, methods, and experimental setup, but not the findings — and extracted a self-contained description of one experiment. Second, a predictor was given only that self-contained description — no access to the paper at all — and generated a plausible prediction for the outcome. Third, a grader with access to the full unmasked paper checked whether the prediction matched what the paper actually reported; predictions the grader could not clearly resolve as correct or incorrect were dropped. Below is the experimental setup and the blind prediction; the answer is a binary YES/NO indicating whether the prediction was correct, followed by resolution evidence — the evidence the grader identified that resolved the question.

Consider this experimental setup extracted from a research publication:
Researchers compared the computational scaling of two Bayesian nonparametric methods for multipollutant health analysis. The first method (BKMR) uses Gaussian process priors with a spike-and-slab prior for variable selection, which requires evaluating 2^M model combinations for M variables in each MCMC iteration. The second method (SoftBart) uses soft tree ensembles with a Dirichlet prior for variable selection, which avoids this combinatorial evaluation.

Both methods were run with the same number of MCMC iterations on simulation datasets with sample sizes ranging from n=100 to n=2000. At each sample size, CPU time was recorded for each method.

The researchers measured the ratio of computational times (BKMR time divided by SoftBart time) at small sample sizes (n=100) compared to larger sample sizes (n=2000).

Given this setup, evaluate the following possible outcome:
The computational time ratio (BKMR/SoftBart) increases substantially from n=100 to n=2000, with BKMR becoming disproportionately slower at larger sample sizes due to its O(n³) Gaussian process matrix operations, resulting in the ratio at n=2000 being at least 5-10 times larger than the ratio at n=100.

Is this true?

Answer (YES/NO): YES